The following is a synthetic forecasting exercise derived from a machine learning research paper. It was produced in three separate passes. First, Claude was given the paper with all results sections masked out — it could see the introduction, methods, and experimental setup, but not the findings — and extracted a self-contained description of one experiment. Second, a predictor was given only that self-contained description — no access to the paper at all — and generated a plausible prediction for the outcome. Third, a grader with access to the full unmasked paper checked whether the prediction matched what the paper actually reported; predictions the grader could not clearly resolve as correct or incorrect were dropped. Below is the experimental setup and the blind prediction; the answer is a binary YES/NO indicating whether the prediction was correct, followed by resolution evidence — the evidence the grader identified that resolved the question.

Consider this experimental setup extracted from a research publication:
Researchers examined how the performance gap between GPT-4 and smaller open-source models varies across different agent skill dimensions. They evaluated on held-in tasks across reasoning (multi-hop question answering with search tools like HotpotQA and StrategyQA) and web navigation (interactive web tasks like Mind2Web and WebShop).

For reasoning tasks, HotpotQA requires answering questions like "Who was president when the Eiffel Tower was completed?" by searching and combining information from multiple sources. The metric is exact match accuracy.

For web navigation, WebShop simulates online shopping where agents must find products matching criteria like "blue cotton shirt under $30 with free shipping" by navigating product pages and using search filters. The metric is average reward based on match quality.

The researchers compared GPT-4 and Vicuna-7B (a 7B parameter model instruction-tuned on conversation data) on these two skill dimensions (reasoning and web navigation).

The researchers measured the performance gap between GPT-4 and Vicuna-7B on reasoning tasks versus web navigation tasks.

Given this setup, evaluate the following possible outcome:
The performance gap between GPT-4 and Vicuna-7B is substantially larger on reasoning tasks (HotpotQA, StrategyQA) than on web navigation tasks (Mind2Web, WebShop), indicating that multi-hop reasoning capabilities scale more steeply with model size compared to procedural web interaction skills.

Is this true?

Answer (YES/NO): YES